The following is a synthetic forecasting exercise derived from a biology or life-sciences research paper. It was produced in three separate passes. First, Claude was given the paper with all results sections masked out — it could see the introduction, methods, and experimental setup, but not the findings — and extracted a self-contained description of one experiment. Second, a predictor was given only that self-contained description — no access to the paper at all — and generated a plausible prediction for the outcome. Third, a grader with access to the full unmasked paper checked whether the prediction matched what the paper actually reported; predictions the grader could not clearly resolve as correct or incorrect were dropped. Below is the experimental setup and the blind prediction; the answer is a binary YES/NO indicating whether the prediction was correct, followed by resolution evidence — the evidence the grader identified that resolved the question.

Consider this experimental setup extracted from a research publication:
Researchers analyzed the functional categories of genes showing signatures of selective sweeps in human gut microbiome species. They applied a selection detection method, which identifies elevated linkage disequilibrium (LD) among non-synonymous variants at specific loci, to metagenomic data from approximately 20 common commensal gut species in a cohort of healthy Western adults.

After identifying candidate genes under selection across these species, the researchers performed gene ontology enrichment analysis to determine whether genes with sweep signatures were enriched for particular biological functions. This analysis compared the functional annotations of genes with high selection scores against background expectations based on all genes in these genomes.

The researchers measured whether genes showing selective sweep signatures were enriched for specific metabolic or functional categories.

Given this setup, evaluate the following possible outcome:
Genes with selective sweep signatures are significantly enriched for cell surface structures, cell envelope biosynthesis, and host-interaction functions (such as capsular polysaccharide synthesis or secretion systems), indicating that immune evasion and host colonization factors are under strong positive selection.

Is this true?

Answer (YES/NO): NO